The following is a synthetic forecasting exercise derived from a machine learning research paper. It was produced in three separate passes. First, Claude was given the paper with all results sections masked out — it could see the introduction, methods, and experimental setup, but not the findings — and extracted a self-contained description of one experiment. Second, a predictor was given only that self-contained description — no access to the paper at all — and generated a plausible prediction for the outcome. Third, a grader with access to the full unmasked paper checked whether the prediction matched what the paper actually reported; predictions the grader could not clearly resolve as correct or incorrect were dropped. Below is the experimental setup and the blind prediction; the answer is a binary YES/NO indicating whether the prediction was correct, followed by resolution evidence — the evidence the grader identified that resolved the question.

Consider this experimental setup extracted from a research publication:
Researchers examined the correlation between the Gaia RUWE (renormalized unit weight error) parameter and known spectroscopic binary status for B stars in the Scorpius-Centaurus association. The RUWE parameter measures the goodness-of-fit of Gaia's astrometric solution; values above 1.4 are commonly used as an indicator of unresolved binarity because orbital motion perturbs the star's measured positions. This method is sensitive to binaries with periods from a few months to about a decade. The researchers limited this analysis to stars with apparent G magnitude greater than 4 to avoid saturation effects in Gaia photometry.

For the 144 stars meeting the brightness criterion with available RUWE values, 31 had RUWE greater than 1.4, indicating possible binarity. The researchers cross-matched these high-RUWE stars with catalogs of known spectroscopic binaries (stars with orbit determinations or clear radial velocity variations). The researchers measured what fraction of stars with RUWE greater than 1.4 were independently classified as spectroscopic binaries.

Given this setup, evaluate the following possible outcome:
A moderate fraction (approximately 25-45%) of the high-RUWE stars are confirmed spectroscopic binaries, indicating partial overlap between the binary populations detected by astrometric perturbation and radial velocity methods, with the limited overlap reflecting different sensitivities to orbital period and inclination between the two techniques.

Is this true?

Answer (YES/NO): NO